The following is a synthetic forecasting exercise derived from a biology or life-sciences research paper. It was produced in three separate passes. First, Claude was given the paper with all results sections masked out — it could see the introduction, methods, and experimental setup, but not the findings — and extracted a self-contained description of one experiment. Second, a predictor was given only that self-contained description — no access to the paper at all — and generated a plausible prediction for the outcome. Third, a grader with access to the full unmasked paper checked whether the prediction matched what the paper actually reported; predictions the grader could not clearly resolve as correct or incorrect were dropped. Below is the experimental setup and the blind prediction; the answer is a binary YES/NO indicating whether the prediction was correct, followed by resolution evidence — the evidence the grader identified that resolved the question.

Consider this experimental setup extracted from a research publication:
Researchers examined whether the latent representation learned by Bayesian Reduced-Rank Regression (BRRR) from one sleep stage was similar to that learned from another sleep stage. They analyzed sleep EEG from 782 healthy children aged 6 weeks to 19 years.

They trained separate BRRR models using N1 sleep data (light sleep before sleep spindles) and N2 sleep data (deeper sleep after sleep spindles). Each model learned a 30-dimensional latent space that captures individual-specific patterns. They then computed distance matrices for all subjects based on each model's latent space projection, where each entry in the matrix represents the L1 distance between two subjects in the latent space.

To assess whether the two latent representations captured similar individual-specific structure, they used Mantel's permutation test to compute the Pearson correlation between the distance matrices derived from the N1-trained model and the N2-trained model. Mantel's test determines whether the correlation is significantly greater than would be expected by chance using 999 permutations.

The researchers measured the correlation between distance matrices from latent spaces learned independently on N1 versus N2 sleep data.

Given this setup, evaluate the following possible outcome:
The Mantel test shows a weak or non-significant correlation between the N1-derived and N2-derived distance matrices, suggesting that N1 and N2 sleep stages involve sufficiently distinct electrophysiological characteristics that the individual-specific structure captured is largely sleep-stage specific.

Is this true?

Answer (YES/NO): NO